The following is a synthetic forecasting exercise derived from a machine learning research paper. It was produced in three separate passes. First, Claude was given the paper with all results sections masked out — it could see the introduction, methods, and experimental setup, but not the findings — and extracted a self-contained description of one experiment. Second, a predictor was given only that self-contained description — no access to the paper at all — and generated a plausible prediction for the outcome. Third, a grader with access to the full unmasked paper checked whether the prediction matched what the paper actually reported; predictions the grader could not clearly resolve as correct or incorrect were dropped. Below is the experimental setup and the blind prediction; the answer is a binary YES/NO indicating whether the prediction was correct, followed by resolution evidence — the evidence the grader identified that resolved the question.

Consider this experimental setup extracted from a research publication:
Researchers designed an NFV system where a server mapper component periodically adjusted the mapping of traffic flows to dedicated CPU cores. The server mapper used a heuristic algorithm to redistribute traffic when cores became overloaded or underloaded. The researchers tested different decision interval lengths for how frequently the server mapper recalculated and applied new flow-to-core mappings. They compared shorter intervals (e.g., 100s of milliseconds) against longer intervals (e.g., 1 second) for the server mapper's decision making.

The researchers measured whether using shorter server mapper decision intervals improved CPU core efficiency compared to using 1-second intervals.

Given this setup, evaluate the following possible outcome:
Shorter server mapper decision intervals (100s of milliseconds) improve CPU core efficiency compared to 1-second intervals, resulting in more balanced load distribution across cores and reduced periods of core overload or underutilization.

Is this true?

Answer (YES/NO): NO